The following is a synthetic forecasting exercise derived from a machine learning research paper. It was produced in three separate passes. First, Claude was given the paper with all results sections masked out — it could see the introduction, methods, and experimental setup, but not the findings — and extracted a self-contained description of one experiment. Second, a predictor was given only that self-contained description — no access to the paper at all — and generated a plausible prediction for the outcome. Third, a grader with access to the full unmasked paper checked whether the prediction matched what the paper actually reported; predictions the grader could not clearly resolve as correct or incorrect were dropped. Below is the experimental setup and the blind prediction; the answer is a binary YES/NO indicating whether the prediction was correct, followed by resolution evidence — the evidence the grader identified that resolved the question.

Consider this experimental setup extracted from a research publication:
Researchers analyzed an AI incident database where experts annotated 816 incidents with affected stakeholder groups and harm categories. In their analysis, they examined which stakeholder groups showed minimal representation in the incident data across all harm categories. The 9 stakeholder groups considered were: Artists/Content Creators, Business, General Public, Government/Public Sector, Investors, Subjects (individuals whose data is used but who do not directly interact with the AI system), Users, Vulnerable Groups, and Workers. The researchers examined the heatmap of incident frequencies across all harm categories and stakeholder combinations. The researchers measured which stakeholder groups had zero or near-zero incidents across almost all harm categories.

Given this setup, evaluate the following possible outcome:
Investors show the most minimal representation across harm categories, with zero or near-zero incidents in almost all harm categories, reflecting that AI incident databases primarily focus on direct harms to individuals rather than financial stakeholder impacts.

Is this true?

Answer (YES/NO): NO